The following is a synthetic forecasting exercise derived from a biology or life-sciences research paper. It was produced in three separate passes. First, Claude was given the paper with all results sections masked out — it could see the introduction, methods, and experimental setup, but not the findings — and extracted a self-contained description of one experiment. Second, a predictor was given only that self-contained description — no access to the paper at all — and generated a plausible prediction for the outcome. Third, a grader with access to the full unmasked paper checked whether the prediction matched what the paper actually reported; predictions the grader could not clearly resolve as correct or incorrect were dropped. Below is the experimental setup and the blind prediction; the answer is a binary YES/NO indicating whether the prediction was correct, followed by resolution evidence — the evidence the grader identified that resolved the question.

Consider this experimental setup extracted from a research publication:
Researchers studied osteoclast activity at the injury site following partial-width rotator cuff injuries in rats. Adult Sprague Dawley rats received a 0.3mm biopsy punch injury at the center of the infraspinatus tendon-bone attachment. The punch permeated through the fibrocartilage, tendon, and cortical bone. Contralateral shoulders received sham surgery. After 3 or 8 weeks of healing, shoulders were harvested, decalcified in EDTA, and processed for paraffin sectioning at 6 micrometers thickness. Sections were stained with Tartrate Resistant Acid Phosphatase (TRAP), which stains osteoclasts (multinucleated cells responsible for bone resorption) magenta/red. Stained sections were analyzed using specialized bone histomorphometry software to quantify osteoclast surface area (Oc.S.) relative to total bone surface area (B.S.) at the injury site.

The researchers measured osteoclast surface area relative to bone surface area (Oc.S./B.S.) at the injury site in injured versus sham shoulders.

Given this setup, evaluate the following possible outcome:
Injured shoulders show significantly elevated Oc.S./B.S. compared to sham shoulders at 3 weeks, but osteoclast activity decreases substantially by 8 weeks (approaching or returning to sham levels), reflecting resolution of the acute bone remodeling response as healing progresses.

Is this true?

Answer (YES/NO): NO